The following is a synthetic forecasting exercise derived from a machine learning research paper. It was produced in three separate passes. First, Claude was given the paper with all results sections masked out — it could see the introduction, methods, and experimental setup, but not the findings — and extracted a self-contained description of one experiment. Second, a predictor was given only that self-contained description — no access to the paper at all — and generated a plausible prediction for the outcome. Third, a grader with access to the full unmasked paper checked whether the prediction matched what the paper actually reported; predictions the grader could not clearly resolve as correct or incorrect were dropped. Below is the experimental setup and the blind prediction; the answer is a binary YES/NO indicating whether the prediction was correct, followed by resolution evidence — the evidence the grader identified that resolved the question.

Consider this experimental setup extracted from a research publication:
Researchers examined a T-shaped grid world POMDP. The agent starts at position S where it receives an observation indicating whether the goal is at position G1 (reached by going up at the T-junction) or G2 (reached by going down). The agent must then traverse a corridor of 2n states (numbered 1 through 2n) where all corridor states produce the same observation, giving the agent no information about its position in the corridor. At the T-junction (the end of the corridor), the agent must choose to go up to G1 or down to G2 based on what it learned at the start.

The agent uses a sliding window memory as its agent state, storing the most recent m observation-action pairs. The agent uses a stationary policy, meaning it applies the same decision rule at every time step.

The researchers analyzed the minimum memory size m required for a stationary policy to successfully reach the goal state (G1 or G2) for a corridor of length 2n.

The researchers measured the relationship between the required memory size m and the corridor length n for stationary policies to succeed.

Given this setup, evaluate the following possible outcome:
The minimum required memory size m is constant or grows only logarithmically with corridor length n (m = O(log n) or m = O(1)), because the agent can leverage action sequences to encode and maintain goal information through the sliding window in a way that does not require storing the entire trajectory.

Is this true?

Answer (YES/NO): NO